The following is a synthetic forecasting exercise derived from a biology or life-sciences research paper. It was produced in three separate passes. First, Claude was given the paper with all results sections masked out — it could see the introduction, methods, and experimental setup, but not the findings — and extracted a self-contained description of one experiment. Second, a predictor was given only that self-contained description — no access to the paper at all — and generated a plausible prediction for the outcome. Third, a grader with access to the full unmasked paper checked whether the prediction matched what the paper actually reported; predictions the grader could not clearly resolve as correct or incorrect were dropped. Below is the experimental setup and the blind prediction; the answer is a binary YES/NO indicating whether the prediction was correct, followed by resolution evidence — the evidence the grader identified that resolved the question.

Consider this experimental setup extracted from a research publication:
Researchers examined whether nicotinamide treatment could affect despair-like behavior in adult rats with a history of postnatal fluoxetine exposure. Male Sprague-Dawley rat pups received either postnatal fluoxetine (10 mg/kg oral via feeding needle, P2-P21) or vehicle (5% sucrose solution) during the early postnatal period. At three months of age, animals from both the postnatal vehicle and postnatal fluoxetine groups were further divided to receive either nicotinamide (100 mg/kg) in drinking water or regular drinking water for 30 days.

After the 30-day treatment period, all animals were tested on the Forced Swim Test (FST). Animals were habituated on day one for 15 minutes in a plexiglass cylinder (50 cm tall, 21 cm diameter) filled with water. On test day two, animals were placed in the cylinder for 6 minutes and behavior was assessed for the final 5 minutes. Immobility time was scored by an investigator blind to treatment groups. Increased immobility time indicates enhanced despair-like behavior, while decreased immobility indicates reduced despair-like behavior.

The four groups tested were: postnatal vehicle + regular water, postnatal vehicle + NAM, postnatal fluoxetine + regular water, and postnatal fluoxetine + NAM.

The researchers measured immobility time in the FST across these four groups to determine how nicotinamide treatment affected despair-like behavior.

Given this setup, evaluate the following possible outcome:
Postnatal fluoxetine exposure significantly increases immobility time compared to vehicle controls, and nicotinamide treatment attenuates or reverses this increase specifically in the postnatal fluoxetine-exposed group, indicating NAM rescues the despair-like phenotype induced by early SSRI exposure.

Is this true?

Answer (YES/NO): YES